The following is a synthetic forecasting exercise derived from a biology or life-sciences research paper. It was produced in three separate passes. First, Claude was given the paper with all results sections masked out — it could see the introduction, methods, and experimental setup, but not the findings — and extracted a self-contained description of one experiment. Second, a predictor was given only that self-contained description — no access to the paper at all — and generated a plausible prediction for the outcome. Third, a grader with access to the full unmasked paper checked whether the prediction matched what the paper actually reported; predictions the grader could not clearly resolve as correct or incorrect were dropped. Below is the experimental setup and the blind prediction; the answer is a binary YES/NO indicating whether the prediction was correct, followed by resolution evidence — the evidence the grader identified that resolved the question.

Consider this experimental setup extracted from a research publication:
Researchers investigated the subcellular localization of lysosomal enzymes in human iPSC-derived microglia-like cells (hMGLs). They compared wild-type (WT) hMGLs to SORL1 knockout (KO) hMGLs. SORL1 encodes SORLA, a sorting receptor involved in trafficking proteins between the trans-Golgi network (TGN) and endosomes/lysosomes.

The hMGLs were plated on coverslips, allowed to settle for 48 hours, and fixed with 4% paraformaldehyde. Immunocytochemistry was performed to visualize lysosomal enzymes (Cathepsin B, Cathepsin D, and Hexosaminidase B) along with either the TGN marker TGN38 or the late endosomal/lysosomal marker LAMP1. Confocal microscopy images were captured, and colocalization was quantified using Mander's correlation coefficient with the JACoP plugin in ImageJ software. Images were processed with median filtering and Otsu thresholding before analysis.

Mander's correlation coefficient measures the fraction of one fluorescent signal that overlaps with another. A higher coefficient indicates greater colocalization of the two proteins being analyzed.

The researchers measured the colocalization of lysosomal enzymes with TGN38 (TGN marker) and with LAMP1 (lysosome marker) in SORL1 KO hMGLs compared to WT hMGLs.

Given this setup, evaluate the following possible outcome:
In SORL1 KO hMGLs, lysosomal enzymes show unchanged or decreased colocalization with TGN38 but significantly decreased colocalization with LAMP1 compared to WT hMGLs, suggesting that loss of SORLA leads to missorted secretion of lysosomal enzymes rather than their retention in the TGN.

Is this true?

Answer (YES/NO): NO